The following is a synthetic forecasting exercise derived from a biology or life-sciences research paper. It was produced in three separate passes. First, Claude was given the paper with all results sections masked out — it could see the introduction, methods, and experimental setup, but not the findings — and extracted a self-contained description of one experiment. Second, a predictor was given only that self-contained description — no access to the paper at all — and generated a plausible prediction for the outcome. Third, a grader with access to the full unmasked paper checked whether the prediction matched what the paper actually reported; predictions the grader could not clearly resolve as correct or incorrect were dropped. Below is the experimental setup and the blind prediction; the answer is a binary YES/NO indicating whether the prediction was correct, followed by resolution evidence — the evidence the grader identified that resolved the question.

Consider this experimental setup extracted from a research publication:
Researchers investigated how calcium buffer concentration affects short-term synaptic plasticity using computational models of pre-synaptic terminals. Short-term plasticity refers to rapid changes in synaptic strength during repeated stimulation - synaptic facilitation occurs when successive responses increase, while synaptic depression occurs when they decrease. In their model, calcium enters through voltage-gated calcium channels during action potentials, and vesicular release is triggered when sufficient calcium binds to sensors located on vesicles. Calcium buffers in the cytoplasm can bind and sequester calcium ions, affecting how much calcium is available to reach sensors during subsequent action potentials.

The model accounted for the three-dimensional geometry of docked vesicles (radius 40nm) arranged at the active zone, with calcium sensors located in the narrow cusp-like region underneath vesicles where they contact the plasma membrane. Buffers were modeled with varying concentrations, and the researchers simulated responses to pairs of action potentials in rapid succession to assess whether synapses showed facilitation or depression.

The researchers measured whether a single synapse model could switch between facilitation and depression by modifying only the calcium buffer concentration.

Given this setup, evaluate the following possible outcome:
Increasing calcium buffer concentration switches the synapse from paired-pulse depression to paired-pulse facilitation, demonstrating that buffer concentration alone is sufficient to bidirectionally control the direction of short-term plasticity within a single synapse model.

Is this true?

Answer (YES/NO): NO